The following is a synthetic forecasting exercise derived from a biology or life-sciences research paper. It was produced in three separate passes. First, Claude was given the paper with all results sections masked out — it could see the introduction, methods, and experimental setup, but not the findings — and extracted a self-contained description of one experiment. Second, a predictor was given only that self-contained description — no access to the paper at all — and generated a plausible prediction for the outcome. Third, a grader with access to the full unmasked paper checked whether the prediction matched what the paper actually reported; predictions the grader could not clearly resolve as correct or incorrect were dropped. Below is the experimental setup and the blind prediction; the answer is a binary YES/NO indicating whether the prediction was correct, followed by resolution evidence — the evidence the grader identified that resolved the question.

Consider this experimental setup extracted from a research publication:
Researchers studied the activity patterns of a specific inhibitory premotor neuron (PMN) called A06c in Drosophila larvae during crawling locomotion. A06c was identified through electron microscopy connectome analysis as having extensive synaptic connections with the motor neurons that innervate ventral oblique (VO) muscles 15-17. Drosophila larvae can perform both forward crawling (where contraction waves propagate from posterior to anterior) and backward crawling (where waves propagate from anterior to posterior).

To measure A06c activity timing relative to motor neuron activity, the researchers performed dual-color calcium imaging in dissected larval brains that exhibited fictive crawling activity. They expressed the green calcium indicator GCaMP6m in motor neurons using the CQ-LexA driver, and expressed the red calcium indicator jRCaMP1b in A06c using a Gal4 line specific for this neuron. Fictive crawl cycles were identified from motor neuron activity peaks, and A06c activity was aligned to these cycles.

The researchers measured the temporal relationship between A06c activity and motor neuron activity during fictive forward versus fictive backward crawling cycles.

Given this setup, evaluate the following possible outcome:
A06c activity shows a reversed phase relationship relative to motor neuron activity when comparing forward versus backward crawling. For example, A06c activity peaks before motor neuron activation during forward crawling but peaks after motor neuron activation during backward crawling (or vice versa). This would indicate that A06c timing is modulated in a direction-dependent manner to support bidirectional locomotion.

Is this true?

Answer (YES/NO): NO